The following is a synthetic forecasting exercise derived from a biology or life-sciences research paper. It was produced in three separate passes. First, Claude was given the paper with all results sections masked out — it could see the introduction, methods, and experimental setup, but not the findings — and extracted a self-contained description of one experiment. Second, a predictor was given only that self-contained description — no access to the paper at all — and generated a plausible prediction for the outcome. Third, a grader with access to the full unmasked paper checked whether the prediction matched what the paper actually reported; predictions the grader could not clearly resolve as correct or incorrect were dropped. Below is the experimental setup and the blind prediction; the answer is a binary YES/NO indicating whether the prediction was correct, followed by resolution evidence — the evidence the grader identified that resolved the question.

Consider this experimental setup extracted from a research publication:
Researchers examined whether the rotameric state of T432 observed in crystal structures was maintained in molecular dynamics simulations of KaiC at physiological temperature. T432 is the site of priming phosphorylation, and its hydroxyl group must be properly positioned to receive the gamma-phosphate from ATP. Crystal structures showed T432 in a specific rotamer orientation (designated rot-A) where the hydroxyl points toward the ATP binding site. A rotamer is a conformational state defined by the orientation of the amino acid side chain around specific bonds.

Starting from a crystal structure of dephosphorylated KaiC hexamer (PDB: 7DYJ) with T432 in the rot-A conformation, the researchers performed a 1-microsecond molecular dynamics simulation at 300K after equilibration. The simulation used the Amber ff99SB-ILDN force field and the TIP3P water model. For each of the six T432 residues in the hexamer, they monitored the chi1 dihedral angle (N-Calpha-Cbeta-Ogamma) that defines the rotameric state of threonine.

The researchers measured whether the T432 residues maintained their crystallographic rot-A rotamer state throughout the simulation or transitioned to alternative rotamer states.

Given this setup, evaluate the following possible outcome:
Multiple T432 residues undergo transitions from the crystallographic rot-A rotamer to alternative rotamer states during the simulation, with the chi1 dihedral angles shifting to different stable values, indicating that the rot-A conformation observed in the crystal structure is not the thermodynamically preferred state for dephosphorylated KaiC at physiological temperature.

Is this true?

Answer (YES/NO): YES